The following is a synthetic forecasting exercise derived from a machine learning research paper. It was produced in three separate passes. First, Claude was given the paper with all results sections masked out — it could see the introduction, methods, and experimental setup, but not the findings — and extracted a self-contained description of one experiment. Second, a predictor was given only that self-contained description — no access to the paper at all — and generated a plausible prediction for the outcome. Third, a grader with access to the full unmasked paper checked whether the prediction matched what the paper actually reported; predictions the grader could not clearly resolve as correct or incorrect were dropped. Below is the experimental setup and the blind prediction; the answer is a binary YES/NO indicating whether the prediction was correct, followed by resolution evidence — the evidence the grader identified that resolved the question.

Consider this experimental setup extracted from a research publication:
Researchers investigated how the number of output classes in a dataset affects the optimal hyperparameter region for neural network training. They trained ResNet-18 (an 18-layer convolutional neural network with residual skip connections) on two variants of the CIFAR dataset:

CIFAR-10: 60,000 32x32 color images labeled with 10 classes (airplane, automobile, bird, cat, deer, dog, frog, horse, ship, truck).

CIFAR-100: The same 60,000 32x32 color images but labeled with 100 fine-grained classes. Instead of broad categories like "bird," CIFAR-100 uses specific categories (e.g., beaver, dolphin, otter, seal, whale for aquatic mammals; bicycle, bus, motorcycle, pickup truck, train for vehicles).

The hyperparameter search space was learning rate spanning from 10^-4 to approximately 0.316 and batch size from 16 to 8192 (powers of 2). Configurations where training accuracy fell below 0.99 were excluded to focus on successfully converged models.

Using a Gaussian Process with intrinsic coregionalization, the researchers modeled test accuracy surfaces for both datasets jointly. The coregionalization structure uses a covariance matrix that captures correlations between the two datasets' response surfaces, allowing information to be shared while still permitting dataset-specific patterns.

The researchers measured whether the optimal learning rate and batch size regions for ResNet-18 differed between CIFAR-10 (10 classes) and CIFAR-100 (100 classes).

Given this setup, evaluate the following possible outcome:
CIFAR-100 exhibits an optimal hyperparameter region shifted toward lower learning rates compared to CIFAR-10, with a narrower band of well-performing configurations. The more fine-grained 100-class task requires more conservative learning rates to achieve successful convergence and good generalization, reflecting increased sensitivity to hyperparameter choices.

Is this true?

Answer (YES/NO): NO